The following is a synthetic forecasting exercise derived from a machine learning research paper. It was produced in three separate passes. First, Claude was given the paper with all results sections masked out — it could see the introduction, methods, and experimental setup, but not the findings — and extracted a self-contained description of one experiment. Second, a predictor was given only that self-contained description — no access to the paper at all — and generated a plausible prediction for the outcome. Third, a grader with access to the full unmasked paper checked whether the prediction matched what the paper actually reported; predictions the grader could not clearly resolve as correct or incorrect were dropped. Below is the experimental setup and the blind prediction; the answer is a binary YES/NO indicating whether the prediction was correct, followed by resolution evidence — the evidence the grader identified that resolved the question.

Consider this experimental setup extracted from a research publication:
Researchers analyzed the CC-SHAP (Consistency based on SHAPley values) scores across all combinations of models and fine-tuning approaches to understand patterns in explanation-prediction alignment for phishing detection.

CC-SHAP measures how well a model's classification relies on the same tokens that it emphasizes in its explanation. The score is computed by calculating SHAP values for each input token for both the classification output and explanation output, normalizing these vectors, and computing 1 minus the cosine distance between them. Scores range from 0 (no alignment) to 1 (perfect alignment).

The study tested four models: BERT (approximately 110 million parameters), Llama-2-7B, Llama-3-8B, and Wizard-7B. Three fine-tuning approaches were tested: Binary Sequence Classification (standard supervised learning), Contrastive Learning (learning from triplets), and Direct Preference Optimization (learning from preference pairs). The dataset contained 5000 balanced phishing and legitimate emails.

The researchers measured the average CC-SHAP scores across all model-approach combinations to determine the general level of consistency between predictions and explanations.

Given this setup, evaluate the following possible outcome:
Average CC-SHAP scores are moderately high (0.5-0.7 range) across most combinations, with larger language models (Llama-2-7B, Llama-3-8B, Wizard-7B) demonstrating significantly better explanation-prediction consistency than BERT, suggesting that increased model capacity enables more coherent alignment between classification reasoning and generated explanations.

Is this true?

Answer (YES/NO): NO